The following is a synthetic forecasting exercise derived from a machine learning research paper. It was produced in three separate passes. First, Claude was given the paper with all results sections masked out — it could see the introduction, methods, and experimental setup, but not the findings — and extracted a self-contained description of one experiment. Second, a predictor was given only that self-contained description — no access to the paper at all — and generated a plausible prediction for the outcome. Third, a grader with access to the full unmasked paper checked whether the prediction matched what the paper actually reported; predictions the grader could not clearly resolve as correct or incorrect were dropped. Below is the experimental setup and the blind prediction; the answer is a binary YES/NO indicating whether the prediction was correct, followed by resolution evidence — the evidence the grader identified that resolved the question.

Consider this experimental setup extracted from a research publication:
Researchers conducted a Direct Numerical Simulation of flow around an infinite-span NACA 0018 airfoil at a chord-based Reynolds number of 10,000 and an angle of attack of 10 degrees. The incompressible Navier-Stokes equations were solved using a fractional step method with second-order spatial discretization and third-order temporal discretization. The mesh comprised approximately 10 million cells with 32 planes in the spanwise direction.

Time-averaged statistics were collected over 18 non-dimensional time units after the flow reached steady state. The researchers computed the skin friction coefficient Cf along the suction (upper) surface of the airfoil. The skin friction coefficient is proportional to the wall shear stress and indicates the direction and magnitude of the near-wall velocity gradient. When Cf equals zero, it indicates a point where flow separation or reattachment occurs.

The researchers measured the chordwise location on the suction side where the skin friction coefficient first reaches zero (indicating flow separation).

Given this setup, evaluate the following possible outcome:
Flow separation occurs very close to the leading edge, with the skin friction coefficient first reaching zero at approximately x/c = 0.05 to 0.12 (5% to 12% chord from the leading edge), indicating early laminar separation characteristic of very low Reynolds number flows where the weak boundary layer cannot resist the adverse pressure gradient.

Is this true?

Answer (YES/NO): NO